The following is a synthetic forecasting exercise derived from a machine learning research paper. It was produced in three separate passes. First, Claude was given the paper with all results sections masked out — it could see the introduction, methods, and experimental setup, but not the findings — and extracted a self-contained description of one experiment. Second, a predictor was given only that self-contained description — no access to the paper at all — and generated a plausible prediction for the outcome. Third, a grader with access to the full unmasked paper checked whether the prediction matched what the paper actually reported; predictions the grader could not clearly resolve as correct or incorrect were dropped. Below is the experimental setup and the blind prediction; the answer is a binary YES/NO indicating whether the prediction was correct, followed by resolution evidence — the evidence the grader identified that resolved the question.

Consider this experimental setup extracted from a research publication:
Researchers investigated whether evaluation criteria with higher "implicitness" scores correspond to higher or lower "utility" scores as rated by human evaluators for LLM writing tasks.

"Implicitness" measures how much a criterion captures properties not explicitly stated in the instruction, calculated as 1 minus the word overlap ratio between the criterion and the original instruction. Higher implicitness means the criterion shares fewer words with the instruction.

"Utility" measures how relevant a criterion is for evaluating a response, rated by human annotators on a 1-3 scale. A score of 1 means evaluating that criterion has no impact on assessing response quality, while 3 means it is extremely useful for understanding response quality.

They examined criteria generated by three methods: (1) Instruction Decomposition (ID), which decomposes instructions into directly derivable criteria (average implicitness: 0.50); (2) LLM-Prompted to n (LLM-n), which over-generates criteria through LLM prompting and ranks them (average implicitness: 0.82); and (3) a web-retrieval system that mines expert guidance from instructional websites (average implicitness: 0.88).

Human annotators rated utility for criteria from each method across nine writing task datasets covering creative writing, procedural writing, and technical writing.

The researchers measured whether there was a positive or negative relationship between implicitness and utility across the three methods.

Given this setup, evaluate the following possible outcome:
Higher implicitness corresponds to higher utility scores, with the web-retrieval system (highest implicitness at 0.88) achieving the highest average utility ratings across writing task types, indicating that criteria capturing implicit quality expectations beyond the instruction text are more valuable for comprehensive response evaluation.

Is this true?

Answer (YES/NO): NO